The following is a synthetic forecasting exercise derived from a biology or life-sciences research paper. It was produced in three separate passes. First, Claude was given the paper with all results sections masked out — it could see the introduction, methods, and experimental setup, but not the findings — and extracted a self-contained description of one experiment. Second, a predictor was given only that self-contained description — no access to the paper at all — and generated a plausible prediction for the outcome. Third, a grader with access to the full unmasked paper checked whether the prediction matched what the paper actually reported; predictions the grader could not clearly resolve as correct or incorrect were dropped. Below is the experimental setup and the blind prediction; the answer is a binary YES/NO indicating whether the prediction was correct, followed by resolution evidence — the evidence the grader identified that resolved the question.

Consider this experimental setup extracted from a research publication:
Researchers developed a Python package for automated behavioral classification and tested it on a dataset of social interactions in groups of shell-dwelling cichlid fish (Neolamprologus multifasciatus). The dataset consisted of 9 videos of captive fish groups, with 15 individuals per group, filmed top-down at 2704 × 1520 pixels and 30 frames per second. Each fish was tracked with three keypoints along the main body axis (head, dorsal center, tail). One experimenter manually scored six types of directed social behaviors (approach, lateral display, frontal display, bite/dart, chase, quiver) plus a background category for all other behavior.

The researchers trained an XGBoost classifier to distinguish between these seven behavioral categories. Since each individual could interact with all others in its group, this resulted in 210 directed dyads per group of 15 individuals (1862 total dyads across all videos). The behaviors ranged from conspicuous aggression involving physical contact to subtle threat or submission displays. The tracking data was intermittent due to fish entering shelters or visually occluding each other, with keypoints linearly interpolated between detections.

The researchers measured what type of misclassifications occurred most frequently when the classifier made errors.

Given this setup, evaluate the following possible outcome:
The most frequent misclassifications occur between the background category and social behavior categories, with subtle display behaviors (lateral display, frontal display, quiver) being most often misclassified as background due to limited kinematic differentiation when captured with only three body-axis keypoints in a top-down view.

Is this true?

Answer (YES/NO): NO